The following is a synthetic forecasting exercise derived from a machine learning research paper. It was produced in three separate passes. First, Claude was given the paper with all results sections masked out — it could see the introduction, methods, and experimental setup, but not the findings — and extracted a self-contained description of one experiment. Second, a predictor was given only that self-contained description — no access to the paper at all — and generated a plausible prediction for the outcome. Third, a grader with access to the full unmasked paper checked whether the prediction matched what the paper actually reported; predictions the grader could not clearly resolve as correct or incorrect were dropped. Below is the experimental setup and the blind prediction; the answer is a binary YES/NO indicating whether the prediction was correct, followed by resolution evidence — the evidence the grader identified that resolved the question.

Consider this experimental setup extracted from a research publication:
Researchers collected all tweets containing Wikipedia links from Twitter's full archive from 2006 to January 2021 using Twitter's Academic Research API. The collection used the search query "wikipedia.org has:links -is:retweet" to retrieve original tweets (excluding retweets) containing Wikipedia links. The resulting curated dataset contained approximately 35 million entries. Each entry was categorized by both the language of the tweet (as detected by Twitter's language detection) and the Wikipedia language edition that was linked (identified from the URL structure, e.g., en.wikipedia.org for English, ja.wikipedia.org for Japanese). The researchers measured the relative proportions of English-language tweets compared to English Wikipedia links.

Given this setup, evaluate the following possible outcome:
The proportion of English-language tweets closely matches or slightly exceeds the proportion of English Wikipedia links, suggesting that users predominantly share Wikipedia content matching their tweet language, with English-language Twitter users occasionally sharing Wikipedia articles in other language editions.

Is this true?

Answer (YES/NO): NO